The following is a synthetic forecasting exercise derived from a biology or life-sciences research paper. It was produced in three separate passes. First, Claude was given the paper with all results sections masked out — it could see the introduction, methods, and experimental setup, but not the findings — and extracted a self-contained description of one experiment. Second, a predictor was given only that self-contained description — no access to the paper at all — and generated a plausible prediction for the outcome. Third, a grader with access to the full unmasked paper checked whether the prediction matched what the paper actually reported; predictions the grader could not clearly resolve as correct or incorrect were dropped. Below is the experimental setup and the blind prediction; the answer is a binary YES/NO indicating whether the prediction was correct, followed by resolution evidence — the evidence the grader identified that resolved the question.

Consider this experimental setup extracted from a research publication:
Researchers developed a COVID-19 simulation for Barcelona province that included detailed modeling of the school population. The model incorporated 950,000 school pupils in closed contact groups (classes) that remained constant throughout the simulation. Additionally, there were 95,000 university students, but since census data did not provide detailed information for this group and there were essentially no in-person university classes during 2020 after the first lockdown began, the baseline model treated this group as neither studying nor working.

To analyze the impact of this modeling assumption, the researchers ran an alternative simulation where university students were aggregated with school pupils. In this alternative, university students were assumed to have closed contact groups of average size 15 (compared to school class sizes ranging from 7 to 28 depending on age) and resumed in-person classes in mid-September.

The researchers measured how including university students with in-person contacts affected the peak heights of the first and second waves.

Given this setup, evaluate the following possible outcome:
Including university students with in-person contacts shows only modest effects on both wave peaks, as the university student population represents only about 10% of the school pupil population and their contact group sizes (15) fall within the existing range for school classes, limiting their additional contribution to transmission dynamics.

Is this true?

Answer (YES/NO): NO